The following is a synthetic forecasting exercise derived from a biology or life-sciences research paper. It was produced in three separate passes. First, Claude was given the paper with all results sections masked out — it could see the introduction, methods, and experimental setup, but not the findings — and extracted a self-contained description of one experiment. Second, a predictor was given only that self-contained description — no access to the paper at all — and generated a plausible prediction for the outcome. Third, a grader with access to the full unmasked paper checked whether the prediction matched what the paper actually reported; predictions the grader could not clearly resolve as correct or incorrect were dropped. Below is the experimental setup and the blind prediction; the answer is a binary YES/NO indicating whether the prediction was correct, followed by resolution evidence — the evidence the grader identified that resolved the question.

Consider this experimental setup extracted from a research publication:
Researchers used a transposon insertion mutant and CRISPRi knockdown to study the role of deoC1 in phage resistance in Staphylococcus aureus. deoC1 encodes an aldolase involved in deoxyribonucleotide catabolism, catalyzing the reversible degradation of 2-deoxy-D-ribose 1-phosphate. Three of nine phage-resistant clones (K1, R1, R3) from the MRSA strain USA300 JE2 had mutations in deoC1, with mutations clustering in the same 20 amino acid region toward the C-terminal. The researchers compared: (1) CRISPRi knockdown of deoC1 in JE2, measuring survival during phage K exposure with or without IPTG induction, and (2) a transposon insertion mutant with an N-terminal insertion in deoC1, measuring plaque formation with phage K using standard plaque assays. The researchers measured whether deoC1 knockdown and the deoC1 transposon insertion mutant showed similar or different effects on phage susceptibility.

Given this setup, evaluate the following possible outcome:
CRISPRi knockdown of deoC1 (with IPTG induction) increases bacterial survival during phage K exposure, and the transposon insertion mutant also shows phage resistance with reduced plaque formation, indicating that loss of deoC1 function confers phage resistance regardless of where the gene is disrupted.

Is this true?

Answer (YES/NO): NO